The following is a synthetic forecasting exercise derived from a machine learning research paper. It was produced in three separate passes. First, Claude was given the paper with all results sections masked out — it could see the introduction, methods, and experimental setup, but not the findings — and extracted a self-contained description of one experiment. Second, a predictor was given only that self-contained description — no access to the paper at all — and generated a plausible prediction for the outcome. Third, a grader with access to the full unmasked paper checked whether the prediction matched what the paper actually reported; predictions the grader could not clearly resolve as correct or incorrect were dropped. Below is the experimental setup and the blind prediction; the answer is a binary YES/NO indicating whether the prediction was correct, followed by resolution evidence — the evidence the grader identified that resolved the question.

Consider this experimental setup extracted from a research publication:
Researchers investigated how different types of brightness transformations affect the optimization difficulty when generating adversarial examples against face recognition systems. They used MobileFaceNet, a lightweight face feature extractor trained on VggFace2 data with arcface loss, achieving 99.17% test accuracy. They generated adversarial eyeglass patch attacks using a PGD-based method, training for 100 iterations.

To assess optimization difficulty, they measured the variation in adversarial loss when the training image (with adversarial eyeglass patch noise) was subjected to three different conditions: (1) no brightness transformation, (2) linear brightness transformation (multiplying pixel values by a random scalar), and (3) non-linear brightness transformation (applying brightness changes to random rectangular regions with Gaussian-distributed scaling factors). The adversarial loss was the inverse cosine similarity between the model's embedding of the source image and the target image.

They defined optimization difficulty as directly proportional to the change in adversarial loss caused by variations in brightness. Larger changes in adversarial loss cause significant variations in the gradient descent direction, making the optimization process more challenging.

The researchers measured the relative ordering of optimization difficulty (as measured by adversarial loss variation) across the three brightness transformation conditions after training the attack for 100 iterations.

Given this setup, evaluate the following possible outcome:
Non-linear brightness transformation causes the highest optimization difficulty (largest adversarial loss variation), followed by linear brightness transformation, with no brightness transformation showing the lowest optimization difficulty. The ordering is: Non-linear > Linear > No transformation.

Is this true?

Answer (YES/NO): YES